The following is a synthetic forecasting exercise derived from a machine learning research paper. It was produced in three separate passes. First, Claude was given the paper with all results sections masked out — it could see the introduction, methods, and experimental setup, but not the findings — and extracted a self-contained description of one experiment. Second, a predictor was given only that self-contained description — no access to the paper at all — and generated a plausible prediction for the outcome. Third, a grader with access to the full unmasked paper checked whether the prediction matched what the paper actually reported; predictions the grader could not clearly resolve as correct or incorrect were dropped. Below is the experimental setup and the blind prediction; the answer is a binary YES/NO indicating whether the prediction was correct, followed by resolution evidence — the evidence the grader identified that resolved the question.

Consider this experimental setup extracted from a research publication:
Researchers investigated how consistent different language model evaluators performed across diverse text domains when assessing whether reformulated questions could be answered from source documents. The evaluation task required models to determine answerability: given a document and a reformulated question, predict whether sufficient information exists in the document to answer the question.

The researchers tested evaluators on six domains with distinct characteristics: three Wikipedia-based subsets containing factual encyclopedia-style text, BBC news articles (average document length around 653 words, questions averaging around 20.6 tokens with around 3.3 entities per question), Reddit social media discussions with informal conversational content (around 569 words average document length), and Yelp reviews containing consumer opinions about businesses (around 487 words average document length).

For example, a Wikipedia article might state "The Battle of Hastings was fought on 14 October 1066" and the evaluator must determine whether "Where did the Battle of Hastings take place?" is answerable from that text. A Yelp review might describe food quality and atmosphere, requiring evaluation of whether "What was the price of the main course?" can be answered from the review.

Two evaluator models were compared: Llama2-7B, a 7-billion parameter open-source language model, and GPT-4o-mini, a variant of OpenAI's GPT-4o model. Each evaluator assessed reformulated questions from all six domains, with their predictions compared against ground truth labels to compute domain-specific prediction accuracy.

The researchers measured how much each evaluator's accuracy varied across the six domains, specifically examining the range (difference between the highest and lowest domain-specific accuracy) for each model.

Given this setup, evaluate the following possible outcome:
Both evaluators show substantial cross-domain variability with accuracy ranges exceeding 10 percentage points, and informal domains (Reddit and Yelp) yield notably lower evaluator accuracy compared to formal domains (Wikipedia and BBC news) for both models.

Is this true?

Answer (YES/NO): NO